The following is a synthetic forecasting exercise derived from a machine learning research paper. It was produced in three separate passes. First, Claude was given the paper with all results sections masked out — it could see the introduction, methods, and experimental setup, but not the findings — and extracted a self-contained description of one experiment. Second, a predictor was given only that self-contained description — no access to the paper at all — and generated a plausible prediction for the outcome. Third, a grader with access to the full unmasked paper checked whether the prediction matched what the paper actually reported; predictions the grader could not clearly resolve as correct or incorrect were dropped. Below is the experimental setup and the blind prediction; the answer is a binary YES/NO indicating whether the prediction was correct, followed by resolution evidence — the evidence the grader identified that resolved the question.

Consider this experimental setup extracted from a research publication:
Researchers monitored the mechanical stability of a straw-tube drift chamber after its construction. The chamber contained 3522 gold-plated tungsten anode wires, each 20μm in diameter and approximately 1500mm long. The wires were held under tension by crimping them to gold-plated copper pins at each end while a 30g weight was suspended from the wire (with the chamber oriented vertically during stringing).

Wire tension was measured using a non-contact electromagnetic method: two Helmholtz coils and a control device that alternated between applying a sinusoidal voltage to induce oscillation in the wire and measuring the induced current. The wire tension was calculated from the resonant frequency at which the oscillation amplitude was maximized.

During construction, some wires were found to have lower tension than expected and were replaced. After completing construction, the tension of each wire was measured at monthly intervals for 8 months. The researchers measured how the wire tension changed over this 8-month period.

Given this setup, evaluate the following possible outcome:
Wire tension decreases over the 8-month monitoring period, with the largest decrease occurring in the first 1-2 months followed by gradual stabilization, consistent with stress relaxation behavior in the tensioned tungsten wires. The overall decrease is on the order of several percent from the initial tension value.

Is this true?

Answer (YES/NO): NO